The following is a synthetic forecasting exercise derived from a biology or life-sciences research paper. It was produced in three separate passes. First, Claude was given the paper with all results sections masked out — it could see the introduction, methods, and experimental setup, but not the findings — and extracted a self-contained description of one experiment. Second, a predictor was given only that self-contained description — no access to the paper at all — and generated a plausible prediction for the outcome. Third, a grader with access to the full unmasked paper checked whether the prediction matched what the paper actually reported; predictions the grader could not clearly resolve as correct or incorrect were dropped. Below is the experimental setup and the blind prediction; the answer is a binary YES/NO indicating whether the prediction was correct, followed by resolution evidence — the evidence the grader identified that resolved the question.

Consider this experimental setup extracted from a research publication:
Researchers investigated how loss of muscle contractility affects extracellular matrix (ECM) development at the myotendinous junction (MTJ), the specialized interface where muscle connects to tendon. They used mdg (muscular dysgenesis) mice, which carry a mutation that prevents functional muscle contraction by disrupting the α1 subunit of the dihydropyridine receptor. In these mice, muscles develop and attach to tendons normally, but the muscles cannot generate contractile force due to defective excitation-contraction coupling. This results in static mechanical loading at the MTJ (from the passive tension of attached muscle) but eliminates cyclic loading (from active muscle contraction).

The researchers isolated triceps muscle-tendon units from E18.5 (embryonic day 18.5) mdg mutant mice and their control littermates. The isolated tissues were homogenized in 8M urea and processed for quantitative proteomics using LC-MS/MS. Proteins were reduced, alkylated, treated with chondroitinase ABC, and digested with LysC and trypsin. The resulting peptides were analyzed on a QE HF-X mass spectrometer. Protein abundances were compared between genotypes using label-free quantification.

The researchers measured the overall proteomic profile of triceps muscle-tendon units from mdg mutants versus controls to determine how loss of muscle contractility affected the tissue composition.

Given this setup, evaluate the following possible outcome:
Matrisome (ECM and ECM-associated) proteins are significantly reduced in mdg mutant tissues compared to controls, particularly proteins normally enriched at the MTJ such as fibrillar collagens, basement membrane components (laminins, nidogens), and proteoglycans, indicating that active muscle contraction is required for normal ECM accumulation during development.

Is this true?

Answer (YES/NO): NO